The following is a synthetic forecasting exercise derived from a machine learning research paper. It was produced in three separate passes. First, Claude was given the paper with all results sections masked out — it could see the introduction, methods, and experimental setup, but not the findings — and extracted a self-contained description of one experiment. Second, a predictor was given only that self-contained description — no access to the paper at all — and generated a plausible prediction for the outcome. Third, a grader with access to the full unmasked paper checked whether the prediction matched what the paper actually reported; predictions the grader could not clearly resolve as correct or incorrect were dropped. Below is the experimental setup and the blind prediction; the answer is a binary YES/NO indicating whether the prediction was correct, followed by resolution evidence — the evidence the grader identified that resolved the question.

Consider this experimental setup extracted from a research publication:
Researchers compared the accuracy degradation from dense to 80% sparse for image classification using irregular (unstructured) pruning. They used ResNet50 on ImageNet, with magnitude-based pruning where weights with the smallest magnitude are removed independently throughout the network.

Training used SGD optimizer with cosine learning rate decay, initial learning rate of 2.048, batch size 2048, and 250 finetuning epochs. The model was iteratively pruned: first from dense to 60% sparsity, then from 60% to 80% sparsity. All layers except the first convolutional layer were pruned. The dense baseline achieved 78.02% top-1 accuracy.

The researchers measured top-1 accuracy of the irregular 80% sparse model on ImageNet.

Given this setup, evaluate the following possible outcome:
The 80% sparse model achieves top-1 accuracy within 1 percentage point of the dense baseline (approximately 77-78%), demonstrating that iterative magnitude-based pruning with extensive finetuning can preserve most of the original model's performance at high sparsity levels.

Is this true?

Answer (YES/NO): NO